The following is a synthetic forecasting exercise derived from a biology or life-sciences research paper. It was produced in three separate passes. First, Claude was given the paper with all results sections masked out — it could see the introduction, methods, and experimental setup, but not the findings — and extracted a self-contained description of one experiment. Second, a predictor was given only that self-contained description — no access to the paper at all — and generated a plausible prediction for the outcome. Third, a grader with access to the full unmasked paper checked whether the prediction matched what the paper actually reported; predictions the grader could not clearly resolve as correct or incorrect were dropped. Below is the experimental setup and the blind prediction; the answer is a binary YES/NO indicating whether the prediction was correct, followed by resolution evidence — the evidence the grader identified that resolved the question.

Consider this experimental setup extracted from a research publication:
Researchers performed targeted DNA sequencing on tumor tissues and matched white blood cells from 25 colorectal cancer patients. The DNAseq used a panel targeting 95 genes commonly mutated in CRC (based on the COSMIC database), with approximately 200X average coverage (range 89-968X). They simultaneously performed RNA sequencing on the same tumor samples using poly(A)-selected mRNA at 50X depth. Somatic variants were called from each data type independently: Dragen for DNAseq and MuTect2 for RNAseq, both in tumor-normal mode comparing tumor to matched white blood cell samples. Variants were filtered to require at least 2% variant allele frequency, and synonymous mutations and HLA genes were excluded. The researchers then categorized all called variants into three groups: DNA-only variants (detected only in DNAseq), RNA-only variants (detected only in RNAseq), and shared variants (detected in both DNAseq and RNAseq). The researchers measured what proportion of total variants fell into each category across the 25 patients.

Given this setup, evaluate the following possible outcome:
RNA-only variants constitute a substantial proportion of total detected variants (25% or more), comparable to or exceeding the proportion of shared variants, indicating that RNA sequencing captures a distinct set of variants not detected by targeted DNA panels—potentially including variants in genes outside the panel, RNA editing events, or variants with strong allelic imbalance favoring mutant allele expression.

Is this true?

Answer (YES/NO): NO